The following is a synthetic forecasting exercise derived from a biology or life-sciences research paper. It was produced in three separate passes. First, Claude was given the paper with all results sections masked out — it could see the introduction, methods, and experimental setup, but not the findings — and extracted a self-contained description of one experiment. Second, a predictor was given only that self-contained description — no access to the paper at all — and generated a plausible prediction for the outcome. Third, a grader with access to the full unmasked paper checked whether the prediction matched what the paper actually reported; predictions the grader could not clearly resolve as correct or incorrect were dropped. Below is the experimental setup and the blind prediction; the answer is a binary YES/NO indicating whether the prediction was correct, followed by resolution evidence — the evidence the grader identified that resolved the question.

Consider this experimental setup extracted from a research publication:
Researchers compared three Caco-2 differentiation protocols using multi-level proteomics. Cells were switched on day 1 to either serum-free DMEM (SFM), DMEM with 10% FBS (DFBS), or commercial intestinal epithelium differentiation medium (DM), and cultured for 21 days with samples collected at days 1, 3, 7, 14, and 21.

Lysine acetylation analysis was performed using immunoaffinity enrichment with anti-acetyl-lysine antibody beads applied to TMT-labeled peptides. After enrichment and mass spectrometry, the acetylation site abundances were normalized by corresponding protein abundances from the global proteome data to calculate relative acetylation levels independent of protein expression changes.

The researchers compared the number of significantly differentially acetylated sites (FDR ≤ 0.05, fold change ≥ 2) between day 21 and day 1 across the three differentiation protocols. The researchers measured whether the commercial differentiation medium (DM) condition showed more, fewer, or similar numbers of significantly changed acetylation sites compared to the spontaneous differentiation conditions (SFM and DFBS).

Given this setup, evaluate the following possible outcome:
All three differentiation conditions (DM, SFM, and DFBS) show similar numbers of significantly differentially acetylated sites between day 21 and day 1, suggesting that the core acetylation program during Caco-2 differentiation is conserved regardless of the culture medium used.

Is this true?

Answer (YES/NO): NO